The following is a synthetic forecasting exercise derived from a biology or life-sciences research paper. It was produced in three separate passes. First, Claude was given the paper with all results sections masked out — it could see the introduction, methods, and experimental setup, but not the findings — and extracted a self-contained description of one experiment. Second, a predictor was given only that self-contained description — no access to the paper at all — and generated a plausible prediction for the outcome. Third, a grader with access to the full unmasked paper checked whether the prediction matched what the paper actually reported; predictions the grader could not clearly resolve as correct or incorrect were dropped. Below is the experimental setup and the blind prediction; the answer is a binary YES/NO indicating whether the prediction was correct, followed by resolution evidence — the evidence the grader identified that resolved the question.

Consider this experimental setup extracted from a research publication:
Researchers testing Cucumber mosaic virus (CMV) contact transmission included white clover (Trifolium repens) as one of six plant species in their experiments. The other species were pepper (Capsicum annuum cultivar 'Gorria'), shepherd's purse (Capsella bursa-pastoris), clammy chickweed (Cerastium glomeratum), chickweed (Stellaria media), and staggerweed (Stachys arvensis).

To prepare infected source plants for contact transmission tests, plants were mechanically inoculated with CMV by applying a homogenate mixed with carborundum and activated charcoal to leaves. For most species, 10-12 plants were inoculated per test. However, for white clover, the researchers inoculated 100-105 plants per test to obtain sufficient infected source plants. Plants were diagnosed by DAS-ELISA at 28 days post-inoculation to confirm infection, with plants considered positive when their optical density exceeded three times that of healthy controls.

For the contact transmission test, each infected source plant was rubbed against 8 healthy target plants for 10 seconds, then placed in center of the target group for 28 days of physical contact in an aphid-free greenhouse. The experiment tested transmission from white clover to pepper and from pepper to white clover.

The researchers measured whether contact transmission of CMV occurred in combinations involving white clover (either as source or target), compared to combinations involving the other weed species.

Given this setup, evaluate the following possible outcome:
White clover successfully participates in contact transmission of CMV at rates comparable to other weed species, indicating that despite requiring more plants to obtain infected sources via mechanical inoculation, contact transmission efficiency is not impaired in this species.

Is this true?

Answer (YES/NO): NO